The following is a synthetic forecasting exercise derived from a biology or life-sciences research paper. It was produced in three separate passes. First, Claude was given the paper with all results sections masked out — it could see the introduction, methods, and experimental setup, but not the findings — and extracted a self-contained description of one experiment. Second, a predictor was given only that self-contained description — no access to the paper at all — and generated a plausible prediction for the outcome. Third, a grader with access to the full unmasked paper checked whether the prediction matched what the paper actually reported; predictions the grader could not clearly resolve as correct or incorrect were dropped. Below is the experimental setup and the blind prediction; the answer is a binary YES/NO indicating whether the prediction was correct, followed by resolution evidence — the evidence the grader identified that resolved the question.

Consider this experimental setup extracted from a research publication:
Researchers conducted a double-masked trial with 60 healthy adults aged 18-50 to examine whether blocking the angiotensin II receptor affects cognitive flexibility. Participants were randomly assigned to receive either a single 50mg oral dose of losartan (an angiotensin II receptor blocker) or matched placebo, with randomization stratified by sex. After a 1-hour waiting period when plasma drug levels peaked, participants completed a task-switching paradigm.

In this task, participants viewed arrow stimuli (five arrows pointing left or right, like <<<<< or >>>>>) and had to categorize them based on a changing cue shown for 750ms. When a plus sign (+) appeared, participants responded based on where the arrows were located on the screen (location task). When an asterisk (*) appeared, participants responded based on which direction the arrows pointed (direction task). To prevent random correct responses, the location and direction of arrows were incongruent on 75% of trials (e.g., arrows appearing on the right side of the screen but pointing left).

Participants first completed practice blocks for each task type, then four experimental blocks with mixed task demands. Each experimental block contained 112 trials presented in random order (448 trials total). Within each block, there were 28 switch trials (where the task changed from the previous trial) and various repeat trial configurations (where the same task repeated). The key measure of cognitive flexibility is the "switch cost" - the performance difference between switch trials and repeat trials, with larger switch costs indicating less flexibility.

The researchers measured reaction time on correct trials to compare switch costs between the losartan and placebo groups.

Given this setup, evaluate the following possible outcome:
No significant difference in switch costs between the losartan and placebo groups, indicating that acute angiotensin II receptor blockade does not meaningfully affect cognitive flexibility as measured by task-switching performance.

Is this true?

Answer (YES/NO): YES